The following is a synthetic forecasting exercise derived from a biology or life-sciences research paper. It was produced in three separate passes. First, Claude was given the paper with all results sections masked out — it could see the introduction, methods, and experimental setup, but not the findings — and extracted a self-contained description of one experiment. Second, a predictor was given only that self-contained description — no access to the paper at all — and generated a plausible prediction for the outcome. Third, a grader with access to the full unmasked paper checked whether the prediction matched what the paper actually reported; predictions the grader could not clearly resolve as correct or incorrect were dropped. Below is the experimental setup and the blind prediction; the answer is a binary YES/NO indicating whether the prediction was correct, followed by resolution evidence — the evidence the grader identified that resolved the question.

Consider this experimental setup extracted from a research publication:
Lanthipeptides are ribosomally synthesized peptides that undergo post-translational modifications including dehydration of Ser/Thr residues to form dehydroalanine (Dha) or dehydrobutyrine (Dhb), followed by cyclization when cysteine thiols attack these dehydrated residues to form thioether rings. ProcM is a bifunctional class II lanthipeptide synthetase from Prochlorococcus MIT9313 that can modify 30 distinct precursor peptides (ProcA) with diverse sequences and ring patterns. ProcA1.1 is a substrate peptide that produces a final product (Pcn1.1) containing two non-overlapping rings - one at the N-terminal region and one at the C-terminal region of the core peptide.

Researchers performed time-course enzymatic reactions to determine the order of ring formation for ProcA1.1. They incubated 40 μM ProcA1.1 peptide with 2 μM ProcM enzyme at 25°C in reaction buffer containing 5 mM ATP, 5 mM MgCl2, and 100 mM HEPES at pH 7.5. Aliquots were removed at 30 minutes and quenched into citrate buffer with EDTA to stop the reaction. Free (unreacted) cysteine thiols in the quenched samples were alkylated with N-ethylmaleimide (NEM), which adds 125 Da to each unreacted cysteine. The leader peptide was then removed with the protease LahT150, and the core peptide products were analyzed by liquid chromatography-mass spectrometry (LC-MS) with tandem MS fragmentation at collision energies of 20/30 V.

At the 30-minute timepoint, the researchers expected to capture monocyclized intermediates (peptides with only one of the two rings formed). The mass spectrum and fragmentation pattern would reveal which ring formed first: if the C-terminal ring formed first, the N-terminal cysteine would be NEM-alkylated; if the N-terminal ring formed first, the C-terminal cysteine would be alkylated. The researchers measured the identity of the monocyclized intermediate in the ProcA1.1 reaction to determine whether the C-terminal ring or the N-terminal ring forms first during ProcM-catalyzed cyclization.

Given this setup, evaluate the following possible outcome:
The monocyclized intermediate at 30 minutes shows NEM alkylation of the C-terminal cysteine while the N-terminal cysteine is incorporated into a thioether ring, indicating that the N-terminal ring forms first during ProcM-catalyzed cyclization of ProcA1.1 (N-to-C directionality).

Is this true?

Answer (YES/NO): NO